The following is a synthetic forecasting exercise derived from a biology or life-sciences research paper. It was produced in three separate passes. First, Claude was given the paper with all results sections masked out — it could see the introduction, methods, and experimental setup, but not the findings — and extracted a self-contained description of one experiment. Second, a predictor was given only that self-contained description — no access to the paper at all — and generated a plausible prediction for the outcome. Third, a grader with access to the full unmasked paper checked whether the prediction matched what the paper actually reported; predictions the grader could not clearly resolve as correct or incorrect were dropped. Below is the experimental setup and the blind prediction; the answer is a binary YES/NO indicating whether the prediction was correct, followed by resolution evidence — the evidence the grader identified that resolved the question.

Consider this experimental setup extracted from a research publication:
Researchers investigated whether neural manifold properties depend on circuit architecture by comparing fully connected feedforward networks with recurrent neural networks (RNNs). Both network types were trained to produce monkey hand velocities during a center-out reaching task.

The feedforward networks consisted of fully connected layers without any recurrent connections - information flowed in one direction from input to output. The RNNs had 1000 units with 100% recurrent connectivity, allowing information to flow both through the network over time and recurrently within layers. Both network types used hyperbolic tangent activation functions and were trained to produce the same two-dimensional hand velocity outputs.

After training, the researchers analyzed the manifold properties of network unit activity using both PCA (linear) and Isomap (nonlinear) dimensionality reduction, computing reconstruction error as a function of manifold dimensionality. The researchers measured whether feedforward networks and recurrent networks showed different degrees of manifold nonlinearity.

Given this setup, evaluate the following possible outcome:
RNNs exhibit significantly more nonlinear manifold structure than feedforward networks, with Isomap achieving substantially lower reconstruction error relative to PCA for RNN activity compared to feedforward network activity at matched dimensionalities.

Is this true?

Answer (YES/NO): YES